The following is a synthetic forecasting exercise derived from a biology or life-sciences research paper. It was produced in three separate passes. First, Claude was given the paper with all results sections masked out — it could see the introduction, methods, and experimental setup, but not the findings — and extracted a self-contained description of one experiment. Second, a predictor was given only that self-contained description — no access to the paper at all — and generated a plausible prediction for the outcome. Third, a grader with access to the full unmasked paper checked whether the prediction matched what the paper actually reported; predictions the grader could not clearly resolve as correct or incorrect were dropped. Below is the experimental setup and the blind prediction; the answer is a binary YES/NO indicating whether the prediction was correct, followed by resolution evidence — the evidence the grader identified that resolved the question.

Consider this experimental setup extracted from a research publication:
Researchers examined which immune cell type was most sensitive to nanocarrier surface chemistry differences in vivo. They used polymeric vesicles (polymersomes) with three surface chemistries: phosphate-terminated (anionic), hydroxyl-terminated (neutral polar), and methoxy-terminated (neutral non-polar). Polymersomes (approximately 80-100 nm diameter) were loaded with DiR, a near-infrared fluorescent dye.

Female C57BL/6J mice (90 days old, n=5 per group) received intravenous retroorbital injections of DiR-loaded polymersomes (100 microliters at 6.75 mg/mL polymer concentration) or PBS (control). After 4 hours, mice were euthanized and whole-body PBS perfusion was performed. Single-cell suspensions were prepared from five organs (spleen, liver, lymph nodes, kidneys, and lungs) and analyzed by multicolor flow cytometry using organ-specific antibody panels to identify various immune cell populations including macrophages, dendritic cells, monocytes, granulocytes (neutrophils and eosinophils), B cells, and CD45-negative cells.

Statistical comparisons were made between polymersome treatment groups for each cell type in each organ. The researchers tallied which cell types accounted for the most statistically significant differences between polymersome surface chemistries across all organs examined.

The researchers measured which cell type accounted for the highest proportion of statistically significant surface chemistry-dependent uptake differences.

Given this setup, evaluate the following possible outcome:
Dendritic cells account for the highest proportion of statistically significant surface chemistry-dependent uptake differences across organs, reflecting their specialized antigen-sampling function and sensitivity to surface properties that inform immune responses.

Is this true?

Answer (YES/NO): NO